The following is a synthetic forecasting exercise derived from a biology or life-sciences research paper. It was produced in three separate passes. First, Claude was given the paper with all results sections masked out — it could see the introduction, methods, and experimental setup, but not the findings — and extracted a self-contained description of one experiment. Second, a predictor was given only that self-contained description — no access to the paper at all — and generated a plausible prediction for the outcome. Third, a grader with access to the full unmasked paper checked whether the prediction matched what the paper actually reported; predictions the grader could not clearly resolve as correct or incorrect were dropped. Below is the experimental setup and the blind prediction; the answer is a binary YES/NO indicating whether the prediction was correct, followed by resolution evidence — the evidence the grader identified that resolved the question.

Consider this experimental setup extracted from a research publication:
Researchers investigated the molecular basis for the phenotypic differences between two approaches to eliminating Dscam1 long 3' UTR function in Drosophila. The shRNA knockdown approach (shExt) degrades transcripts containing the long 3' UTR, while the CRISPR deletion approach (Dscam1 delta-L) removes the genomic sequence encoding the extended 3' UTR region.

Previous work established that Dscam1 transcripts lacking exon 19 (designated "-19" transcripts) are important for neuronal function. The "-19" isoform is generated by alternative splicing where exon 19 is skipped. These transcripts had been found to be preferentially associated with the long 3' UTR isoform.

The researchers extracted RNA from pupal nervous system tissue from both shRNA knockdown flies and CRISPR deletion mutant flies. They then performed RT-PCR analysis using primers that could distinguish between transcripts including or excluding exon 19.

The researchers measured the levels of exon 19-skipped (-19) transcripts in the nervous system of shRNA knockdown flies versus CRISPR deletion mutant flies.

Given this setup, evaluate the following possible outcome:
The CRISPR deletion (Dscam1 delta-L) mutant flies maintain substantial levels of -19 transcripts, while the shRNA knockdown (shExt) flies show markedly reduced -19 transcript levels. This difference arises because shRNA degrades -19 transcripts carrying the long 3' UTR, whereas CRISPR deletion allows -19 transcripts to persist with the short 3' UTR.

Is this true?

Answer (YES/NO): YES